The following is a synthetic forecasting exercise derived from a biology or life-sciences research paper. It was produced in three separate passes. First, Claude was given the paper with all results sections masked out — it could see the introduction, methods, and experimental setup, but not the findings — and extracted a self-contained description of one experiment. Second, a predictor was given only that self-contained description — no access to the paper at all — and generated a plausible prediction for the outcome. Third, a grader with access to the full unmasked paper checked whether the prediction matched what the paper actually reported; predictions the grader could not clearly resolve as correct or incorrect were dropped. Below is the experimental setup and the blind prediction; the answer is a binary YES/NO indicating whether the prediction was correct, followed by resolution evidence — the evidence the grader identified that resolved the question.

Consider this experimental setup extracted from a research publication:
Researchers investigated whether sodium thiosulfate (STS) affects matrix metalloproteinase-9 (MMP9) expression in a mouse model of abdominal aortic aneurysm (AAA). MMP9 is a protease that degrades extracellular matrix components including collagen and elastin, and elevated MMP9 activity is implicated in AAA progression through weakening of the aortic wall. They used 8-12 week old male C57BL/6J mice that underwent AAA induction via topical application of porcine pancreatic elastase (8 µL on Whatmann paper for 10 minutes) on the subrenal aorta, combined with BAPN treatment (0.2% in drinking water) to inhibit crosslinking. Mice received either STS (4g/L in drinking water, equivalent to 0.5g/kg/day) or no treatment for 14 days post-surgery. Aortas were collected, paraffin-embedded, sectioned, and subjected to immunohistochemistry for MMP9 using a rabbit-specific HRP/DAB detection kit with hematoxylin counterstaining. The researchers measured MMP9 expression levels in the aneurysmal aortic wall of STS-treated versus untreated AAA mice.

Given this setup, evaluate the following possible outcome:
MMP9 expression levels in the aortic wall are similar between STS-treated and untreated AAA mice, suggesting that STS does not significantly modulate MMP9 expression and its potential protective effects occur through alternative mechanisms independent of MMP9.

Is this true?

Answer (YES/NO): NO